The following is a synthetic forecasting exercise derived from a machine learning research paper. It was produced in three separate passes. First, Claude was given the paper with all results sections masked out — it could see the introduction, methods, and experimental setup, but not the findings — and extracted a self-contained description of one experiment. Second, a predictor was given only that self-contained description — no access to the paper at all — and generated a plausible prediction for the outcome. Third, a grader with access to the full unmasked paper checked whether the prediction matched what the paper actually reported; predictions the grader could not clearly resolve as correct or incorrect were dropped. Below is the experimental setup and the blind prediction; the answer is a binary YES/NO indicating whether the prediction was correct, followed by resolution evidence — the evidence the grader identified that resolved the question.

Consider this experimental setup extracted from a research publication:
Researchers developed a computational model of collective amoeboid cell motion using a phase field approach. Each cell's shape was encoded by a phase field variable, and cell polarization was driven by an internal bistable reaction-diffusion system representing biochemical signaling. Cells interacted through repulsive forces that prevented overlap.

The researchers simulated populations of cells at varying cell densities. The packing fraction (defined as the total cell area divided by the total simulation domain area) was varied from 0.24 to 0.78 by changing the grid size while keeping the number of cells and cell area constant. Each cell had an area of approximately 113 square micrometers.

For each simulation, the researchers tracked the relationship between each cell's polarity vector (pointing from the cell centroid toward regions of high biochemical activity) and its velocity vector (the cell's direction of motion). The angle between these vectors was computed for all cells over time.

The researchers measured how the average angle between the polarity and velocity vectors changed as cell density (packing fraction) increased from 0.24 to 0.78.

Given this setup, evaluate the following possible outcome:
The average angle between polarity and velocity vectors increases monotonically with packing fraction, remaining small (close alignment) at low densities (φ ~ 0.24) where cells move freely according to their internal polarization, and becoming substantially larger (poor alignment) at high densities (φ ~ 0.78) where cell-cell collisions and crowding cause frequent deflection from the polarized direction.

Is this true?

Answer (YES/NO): YES